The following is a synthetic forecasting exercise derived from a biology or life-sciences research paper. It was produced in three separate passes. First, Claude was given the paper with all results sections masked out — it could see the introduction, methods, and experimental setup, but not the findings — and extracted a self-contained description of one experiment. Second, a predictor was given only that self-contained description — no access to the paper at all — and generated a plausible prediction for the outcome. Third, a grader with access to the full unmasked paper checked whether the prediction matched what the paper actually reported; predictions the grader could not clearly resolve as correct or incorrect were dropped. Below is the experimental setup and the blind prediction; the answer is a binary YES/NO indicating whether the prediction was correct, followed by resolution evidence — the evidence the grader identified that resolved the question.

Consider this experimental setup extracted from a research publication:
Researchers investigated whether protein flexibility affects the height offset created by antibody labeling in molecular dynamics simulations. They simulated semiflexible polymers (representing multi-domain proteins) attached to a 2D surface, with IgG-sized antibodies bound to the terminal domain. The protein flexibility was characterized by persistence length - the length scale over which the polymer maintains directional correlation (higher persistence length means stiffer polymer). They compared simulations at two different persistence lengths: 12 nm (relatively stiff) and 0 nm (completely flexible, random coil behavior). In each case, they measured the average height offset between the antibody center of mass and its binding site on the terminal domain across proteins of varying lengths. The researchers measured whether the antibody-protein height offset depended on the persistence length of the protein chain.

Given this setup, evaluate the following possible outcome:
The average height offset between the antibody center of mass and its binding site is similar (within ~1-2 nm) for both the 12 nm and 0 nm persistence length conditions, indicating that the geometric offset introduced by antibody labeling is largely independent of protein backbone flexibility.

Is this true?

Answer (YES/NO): YES